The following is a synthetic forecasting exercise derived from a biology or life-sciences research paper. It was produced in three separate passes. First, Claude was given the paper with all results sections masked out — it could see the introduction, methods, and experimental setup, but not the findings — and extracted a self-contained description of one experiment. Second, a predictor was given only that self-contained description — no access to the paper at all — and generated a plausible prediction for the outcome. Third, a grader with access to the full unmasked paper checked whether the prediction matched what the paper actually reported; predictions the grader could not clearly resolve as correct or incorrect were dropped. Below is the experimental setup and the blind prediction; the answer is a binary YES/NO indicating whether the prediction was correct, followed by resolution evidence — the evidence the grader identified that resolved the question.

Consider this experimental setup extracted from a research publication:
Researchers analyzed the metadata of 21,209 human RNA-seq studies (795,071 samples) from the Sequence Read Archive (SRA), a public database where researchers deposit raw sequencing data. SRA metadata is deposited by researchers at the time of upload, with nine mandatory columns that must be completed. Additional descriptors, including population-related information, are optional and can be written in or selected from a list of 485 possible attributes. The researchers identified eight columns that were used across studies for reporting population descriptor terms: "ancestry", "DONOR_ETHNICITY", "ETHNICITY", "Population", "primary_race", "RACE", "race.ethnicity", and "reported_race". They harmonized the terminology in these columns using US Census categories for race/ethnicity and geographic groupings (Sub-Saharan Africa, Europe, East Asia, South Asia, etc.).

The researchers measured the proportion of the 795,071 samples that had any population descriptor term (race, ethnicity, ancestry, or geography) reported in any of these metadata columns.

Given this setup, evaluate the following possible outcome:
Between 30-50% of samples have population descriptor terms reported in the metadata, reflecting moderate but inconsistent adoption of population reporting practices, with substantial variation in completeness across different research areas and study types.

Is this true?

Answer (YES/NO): NO